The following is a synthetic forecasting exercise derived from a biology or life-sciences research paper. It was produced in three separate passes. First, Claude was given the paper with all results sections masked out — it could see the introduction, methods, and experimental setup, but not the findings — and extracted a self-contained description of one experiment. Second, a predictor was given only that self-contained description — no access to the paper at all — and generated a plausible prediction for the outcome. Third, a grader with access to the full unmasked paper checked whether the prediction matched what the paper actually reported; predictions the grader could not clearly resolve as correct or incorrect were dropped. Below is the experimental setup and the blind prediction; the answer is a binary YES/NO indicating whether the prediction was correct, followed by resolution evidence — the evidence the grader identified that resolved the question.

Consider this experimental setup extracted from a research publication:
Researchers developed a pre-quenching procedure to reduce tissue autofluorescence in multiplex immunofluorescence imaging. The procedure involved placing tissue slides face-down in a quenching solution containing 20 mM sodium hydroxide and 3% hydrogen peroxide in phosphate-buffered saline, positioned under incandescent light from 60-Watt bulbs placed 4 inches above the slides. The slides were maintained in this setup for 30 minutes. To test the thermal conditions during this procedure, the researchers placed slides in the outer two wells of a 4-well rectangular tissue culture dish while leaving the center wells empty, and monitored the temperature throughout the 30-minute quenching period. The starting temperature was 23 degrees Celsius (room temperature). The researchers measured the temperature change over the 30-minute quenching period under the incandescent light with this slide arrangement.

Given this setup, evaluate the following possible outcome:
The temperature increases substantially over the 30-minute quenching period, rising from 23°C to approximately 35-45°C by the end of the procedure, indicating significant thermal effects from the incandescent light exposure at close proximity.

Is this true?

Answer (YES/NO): YES